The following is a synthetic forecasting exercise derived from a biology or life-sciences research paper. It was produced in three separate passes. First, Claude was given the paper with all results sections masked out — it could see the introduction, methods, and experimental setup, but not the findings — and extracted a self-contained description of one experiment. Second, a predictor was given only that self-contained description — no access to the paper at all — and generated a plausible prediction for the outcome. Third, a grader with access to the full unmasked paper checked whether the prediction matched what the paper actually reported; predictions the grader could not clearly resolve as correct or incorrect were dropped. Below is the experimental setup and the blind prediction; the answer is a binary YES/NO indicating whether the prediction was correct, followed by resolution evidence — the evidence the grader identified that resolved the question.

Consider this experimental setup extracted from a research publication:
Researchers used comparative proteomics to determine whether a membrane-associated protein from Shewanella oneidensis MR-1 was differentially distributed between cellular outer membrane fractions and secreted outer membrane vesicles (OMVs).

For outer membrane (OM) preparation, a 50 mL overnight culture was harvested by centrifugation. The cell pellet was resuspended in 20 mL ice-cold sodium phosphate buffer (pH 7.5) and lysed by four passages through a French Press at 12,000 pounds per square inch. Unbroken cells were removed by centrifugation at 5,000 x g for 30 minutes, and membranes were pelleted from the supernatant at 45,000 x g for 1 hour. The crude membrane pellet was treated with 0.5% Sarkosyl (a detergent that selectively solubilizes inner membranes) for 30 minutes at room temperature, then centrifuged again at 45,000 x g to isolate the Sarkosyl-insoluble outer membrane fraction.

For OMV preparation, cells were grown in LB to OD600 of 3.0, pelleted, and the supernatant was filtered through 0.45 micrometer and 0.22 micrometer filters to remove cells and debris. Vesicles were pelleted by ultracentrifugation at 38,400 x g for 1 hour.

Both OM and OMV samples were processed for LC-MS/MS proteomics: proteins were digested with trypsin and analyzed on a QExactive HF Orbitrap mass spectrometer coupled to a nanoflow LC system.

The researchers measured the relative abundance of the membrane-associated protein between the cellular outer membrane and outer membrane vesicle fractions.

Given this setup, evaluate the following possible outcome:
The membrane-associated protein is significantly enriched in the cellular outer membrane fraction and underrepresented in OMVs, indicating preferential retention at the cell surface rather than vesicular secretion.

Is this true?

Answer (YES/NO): NO